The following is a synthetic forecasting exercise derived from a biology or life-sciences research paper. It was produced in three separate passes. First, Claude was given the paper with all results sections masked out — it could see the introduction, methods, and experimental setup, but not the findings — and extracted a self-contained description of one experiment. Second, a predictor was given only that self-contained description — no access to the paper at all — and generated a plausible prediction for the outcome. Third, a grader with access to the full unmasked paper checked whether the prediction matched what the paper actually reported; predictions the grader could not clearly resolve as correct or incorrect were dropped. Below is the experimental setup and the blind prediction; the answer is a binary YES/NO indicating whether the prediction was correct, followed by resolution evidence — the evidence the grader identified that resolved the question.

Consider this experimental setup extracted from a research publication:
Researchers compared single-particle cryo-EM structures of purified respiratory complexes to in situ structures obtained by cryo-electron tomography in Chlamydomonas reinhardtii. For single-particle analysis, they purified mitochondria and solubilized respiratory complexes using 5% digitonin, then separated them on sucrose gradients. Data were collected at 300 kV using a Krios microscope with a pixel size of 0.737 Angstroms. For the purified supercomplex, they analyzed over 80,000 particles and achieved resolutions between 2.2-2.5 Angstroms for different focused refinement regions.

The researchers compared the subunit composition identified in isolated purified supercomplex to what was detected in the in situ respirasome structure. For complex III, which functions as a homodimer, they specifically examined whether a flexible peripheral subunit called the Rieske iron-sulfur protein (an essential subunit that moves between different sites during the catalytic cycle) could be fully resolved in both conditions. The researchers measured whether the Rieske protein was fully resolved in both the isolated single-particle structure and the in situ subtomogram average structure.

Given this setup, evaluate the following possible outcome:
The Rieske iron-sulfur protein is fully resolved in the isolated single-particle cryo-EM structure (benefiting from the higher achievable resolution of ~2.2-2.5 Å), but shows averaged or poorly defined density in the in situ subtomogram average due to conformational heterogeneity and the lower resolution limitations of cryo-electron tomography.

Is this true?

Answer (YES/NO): NO